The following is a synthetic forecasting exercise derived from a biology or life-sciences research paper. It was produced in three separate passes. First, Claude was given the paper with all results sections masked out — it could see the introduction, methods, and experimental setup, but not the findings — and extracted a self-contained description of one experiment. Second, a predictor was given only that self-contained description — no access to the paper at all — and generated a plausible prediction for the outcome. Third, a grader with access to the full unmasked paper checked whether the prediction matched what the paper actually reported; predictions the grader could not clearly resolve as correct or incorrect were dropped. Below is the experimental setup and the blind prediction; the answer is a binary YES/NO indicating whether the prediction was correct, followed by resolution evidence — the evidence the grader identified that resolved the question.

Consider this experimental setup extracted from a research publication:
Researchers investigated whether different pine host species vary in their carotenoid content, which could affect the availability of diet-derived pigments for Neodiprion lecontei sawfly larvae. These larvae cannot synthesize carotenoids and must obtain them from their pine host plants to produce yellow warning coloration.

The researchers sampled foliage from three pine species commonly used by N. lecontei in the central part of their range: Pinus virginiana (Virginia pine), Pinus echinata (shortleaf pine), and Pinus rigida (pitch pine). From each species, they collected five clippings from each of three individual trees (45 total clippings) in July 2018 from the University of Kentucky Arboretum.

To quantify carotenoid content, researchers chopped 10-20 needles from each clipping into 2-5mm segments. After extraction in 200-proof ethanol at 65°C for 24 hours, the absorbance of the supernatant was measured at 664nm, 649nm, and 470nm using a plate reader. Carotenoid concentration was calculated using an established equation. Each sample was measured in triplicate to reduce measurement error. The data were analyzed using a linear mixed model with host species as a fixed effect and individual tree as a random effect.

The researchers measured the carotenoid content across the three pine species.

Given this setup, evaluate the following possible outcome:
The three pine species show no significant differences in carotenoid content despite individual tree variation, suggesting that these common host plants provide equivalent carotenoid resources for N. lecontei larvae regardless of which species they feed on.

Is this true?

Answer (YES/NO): NO